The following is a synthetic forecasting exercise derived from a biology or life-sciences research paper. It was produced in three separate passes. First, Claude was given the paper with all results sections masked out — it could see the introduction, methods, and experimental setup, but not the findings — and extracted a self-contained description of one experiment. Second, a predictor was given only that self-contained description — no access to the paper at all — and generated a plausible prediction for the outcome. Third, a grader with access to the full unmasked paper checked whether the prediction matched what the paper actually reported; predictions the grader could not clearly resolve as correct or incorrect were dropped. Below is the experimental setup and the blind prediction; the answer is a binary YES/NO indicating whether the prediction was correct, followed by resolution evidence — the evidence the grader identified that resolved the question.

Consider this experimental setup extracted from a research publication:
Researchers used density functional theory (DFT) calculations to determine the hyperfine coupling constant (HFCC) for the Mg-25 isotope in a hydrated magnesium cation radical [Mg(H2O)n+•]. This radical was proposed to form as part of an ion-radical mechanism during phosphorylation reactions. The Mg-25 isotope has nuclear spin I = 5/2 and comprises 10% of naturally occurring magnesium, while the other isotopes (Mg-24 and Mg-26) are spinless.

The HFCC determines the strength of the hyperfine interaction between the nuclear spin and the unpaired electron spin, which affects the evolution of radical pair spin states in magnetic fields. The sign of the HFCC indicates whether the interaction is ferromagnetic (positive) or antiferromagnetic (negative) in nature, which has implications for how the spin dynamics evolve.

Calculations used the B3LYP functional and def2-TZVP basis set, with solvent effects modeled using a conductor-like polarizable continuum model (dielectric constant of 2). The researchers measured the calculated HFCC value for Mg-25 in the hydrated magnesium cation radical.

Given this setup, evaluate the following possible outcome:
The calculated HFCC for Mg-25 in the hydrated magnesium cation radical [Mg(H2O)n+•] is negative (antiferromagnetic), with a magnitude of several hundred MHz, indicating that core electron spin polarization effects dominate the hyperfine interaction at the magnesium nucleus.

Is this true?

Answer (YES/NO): YES